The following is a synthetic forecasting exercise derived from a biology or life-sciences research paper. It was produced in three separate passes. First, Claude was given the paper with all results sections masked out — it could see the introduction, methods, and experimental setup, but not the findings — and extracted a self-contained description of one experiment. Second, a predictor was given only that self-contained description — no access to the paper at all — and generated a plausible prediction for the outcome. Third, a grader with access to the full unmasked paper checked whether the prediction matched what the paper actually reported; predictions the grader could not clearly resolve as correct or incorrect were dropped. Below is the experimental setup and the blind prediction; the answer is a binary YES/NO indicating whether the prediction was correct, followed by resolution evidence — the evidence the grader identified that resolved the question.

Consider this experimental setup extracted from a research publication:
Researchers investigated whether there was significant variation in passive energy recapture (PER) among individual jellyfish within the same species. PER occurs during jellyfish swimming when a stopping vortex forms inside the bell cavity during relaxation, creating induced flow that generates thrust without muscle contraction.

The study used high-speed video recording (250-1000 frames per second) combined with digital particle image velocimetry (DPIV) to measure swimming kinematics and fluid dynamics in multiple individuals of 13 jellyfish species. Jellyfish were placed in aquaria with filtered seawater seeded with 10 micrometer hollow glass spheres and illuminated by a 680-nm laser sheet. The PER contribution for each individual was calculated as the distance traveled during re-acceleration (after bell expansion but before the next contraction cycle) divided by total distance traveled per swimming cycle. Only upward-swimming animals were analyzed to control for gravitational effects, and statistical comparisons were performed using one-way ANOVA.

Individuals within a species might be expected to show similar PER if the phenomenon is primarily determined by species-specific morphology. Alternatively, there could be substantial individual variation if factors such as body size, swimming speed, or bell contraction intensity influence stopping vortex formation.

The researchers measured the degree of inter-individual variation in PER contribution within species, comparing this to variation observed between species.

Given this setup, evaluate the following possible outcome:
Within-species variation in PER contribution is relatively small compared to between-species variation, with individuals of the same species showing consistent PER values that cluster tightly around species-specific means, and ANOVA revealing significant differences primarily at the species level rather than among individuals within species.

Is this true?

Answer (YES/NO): NO